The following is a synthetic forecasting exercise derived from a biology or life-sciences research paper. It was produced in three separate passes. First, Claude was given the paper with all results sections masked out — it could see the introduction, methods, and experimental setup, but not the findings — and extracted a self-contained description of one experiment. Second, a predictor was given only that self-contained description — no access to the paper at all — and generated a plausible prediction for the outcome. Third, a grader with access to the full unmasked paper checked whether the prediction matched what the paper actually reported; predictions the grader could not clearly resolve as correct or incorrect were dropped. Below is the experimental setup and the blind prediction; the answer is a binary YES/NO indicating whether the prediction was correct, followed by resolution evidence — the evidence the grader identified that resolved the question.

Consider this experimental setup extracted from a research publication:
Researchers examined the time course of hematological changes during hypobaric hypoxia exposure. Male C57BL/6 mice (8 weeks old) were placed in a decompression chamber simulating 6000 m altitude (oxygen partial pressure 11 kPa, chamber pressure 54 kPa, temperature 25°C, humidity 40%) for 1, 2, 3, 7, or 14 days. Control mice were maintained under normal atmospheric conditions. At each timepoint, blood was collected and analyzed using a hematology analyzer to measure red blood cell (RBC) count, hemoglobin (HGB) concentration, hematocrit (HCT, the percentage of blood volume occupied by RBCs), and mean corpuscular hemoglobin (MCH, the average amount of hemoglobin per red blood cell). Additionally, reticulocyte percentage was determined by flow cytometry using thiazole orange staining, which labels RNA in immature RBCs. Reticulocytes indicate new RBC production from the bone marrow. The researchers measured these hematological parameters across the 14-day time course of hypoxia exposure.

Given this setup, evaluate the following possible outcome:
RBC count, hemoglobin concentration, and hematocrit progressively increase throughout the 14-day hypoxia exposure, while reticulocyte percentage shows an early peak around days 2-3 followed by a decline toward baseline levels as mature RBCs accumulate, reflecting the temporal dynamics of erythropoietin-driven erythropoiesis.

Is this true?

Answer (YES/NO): NO